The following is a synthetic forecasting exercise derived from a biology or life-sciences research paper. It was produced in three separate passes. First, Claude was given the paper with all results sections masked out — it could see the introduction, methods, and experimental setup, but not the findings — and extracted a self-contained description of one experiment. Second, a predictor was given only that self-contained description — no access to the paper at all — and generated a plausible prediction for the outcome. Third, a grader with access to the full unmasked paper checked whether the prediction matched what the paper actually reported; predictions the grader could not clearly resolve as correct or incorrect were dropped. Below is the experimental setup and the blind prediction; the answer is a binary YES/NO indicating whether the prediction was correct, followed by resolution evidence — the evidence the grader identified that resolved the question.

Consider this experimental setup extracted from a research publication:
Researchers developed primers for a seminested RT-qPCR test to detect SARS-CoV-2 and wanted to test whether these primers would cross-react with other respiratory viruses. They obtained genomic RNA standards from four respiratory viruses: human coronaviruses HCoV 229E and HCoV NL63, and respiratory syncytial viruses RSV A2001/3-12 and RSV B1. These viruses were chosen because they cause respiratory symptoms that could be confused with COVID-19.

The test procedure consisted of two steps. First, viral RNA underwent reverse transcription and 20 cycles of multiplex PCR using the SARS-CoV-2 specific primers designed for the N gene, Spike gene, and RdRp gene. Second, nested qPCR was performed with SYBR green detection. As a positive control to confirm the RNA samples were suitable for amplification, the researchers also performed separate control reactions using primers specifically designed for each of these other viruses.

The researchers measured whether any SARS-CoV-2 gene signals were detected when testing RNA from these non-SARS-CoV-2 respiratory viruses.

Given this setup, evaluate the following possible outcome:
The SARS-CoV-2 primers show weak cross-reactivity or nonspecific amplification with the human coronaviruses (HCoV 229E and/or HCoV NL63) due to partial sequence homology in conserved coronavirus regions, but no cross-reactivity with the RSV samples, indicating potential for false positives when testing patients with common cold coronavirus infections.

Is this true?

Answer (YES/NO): NO